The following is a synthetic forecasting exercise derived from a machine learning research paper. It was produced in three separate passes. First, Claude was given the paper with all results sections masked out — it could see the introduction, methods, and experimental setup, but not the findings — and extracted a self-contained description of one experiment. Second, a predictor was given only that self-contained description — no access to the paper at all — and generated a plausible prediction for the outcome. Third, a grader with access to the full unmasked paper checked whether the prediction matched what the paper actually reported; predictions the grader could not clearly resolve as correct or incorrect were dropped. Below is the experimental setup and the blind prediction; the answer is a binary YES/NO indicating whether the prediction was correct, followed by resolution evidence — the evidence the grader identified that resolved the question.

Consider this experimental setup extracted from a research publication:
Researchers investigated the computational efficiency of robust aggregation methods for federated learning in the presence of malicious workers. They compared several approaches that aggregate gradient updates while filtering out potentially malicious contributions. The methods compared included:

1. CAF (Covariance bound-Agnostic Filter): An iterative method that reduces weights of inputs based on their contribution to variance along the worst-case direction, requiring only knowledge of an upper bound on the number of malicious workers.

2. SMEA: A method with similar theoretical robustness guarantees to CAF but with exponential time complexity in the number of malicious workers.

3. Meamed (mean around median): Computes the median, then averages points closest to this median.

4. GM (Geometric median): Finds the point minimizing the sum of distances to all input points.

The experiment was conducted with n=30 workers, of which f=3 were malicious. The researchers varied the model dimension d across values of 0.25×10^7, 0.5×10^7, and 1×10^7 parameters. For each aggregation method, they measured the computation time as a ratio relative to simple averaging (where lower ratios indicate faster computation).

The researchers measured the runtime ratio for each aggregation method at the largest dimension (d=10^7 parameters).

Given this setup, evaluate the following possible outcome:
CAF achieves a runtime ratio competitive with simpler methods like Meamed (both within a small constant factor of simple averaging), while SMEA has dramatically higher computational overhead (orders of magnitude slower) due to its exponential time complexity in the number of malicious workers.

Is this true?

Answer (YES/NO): NO